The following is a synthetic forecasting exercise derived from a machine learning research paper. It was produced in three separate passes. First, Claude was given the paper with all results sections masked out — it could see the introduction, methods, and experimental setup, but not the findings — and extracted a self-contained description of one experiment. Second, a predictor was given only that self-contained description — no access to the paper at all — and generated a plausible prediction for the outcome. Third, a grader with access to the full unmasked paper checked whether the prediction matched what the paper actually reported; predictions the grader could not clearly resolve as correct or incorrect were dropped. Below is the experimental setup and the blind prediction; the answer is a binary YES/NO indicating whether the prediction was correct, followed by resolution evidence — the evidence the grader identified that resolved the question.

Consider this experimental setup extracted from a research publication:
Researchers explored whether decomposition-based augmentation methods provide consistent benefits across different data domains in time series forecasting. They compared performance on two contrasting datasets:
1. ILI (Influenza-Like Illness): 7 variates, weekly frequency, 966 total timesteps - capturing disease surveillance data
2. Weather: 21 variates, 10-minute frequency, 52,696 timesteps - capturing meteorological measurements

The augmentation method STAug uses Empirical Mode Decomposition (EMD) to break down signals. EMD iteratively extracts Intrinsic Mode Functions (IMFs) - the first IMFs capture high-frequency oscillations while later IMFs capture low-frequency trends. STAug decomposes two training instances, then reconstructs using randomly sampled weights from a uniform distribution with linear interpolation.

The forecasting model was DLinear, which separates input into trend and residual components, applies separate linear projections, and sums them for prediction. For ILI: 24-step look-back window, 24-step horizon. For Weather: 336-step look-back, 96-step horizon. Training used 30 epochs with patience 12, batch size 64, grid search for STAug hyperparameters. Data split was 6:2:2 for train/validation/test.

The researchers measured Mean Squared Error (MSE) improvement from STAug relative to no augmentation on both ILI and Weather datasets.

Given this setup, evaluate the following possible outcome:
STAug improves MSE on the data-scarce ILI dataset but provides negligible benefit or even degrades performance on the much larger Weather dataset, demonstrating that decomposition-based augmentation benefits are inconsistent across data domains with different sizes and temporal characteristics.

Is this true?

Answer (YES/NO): NO